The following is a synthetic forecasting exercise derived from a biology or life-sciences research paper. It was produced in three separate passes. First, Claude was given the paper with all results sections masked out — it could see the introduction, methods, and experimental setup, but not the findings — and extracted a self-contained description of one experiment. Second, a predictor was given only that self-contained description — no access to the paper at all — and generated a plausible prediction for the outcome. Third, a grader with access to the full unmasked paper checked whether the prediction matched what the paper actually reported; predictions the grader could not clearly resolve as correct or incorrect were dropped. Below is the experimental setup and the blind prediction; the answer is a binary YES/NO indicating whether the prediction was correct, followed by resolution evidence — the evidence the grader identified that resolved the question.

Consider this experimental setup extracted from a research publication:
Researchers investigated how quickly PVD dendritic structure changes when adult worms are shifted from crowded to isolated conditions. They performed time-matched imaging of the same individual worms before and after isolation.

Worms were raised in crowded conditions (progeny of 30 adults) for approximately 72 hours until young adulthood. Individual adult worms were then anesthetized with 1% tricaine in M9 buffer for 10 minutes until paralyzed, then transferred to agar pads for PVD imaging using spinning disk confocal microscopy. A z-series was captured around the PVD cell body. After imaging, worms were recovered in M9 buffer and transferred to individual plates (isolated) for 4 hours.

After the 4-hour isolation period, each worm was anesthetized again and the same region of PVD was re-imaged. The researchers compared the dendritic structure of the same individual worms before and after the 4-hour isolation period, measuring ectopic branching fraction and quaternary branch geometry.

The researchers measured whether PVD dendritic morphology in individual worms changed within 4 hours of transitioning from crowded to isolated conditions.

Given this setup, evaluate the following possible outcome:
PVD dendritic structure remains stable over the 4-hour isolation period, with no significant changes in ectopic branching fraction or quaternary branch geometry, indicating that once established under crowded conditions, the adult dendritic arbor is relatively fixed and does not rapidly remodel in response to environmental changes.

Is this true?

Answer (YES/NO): NO